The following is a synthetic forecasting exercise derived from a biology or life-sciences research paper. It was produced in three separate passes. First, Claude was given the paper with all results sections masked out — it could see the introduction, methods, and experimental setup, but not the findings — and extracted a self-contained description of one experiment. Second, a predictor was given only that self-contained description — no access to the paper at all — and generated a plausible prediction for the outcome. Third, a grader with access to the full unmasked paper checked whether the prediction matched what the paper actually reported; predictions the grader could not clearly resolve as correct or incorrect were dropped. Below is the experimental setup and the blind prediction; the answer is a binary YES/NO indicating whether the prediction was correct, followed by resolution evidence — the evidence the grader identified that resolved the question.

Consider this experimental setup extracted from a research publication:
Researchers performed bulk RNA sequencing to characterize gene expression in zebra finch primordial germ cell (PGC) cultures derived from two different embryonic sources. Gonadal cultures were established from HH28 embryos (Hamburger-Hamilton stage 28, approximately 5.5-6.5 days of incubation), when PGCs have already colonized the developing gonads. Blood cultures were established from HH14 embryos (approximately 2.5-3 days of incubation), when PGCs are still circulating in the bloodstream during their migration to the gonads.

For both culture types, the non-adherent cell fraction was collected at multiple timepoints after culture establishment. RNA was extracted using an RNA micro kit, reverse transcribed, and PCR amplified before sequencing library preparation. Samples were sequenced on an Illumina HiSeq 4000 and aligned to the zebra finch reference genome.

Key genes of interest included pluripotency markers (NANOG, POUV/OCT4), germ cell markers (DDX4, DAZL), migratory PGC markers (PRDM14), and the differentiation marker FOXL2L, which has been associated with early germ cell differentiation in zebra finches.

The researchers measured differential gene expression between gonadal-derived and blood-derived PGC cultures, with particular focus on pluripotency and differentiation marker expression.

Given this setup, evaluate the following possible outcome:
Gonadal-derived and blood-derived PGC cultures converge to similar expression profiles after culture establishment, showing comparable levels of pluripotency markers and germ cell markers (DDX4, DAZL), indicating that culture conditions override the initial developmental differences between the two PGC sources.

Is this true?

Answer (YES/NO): NO